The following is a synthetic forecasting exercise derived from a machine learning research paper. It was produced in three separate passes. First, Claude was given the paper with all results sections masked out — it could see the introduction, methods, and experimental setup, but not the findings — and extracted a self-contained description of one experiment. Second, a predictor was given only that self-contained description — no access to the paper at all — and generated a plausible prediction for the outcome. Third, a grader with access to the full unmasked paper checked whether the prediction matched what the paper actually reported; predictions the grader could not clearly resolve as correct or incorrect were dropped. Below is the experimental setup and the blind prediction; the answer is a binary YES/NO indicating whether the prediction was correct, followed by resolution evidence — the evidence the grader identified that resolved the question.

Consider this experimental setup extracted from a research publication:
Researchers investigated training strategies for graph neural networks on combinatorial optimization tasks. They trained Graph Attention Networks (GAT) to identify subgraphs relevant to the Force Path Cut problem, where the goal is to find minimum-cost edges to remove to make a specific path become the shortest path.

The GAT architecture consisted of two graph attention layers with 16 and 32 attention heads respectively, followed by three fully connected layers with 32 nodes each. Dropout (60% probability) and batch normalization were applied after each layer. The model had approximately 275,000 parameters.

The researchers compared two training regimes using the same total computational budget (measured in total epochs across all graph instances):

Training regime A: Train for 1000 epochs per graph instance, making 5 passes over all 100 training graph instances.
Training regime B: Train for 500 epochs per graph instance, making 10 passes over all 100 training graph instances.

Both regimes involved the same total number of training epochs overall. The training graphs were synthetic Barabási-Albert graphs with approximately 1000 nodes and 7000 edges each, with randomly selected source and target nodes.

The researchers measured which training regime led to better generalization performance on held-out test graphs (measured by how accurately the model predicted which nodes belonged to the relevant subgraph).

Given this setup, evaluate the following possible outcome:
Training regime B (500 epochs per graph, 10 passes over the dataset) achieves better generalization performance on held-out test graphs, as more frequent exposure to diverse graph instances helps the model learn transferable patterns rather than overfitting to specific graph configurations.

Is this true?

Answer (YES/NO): YES